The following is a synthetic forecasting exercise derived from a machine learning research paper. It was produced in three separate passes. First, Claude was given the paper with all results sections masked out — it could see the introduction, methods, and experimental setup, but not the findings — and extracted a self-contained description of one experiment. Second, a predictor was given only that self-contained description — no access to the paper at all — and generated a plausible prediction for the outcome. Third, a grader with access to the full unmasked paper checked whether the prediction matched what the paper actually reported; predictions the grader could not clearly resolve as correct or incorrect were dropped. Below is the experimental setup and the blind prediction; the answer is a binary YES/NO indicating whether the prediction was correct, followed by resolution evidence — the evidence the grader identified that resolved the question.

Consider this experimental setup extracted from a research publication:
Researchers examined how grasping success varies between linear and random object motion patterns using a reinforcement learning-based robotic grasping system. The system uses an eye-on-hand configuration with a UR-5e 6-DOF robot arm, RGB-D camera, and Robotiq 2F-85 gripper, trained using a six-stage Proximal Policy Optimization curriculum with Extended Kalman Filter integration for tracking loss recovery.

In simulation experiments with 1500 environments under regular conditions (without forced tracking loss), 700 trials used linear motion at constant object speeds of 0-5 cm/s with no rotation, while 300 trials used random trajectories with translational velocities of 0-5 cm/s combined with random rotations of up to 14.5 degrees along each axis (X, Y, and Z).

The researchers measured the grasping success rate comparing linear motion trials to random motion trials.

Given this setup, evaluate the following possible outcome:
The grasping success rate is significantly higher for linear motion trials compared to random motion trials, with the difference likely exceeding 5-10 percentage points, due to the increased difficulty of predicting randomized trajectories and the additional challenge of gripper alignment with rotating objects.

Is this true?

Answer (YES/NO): NO